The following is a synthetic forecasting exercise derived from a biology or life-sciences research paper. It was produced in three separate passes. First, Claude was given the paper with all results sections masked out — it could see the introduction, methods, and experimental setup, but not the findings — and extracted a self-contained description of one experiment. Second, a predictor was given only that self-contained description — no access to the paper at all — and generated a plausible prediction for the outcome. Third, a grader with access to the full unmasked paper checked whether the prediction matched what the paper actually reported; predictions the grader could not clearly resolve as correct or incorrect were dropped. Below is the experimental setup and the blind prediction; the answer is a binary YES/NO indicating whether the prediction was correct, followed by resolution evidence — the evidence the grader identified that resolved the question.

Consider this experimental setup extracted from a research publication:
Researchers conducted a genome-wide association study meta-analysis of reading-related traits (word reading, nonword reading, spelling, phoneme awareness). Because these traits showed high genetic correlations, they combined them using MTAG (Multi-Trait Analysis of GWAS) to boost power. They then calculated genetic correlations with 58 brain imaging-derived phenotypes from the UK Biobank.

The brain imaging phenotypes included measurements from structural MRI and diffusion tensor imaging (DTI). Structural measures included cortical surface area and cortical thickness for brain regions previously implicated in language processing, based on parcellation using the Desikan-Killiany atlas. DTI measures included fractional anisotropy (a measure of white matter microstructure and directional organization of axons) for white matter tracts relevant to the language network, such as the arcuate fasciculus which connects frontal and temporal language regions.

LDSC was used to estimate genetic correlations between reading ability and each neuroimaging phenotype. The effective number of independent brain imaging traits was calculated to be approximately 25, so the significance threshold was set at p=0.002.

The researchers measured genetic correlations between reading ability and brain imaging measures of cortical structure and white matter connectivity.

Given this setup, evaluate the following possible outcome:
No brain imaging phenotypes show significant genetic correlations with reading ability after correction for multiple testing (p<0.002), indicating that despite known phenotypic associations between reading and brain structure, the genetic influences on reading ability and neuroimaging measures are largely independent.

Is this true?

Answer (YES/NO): NO